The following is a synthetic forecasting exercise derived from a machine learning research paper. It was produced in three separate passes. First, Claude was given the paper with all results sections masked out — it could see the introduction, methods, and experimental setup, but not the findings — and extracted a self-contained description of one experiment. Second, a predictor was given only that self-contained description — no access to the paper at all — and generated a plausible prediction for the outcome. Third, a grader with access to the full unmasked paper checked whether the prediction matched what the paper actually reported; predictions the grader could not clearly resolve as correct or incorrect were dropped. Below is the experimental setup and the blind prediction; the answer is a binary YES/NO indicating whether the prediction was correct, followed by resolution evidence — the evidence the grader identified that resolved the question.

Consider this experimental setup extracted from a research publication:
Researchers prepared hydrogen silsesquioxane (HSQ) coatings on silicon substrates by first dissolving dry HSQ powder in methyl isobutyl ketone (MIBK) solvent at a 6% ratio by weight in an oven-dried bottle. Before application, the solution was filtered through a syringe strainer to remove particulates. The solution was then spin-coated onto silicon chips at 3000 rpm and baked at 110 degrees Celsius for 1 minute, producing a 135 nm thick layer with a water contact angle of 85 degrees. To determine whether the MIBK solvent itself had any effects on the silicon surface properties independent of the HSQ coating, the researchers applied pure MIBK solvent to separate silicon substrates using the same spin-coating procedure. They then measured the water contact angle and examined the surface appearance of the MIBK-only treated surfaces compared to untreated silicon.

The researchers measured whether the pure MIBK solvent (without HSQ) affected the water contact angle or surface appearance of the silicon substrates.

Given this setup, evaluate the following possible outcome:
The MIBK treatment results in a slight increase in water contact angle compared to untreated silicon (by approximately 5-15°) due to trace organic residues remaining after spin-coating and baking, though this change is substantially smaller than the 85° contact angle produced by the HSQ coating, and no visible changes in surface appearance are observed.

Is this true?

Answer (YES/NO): NO